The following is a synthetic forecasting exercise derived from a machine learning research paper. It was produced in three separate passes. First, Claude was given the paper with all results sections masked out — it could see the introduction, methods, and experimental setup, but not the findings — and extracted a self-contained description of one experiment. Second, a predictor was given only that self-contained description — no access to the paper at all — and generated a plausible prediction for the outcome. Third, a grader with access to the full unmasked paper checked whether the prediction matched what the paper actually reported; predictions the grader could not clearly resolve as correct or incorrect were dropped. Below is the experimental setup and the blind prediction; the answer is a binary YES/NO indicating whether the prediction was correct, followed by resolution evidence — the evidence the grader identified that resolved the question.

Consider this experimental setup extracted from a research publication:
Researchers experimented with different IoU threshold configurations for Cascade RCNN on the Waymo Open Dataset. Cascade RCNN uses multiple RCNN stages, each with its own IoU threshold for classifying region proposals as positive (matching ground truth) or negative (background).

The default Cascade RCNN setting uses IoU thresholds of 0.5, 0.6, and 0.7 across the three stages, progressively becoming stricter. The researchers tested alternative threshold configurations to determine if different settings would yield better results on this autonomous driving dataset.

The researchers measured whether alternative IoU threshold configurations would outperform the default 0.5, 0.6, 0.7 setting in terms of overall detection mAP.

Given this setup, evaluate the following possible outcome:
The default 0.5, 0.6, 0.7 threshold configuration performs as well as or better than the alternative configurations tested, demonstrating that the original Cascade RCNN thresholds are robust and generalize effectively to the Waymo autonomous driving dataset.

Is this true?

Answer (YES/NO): YES